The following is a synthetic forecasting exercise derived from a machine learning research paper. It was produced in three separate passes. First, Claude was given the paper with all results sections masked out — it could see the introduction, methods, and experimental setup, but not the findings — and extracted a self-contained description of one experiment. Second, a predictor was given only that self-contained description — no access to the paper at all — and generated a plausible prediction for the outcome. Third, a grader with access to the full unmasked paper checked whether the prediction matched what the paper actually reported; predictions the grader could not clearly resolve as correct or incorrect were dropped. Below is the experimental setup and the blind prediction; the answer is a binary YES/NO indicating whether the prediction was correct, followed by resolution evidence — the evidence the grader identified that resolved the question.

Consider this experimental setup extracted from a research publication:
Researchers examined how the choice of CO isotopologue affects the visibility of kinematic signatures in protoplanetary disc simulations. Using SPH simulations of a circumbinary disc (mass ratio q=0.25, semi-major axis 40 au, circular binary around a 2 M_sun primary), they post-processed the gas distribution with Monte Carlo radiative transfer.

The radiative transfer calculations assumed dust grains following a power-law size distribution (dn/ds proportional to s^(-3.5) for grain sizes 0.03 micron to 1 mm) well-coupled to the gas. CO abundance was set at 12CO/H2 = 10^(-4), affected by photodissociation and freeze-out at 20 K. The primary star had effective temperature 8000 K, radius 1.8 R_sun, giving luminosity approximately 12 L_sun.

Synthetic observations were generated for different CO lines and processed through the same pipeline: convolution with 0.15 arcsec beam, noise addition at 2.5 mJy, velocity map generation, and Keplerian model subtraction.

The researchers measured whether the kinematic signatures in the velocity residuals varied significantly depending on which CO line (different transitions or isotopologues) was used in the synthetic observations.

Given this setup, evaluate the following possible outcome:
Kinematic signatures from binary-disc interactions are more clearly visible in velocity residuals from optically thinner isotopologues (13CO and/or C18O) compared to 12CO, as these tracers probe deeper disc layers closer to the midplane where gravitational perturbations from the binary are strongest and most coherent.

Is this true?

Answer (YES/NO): NO